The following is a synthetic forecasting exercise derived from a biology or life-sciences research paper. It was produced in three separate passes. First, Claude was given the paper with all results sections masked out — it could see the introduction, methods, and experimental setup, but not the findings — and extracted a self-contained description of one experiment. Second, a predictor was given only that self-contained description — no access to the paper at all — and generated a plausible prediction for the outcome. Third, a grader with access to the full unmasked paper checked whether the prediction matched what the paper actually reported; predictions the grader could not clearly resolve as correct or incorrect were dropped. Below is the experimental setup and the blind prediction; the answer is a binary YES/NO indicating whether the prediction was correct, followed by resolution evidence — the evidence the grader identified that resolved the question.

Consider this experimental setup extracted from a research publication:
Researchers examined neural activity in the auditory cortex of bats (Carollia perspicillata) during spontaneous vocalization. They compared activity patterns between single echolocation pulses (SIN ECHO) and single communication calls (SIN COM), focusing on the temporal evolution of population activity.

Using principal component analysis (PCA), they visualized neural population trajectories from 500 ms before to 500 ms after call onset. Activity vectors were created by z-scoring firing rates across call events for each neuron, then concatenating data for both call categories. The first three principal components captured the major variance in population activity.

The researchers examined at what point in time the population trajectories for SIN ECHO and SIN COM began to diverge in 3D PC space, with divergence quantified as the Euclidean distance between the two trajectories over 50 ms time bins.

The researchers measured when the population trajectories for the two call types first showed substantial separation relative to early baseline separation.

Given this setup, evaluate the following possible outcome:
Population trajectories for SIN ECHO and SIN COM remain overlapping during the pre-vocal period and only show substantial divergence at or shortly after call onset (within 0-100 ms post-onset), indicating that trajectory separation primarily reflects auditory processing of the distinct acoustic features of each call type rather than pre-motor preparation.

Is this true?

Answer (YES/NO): NO